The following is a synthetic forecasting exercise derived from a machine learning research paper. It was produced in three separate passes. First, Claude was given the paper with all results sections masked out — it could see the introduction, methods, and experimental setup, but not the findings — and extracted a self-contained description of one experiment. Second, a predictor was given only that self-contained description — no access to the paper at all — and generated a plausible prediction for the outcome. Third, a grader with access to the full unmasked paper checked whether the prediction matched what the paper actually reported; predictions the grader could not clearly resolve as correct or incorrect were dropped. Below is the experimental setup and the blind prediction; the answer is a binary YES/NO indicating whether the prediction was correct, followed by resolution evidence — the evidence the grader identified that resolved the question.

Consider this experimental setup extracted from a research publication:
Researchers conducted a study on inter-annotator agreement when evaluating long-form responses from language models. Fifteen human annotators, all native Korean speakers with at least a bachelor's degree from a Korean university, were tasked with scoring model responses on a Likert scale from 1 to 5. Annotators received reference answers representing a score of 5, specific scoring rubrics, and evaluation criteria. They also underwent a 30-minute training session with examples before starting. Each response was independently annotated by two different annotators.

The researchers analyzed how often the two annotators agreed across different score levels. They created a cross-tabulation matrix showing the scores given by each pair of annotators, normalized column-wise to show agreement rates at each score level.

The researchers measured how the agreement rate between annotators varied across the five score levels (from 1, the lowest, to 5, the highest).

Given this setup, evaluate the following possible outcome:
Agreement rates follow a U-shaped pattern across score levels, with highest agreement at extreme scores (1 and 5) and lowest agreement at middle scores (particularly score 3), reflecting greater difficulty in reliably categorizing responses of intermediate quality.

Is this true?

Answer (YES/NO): NO